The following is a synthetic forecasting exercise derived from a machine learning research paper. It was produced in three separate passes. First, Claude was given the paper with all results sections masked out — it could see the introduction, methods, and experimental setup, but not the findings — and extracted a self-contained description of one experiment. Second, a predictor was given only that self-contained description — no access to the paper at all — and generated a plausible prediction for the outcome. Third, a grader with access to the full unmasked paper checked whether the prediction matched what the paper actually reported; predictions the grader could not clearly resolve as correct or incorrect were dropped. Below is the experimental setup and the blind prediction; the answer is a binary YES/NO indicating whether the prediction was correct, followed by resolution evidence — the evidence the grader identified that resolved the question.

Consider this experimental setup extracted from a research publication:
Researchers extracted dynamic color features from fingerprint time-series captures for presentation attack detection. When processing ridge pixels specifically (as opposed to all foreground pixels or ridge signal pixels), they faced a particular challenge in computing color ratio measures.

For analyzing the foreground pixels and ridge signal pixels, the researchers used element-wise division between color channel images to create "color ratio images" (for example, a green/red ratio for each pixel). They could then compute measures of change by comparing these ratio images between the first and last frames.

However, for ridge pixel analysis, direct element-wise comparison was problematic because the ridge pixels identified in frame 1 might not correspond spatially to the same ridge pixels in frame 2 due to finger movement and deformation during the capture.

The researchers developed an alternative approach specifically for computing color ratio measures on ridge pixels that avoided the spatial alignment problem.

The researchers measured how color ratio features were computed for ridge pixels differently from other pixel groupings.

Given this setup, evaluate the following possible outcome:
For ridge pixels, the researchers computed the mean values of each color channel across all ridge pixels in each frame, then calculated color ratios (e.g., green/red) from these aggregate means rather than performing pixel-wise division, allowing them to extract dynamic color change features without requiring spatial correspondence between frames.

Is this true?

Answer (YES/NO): YES